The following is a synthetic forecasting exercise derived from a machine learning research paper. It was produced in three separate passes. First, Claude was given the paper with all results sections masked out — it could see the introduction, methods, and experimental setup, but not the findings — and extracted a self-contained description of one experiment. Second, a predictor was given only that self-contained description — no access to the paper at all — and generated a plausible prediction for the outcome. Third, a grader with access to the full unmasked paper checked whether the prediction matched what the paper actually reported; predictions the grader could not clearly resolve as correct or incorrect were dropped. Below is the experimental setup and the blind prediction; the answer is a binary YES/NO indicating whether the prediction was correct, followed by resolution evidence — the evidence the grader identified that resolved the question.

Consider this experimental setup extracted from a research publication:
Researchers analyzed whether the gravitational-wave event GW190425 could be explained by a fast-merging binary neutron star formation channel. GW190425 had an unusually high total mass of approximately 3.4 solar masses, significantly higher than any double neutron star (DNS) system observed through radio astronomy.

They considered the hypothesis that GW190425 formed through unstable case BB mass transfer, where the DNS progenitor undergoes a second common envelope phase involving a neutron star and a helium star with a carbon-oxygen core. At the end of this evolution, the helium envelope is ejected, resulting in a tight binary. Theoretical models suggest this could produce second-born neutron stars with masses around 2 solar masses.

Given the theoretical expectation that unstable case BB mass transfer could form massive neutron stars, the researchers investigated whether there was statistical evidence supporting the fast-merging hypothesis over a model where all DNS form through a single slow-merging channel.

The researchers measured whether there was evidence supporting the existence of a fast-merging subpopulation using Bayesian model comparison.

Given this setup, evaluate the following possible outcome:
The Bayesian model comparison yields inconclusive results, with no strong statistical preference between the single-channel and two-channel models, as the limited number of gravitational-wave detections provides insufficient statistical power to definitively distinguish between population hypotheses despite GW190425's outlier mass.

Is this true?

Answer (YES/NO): YES